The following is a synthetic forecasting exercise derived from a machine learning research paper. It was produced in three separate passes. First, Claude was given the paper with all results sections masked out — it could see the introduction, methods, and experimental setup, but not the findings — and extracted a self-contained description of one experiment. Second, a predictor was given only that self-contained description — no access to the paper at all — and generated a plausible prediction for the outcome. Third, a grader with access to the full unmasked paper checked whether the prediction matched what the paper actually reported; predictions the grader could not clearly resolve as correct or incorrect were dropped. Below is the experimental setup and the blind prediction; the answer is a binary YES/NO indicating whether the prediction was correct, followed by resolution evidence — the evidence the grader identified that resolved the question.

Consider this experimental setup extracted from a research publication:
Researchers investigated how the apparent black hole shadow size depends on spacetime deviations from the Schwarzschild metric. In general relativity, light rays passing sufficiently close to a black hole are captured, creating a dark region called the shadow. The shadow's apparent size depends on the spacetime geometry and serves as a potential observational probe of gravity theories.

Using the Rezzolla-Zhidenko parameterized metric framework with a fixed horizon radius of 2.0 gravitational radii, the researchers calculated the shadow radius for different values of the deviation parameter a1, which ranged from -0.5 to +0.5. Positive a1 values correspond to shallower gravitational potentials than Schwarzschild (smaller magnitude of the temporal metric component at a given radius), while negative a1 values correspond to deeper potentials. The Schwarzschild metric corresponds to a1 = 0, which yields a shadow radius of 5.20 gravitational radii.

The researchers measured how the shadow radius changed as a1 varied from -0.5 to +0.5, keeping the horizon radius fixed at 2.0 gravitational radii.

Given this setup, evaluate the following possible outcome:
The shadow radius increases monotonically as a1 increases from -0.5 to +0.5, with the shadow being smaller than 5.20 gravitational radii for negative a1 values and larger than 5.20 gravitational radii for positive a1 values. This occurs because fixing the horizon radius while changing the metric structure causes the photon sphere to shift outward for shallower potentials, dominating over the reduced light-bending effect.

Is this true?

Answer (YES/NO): NO